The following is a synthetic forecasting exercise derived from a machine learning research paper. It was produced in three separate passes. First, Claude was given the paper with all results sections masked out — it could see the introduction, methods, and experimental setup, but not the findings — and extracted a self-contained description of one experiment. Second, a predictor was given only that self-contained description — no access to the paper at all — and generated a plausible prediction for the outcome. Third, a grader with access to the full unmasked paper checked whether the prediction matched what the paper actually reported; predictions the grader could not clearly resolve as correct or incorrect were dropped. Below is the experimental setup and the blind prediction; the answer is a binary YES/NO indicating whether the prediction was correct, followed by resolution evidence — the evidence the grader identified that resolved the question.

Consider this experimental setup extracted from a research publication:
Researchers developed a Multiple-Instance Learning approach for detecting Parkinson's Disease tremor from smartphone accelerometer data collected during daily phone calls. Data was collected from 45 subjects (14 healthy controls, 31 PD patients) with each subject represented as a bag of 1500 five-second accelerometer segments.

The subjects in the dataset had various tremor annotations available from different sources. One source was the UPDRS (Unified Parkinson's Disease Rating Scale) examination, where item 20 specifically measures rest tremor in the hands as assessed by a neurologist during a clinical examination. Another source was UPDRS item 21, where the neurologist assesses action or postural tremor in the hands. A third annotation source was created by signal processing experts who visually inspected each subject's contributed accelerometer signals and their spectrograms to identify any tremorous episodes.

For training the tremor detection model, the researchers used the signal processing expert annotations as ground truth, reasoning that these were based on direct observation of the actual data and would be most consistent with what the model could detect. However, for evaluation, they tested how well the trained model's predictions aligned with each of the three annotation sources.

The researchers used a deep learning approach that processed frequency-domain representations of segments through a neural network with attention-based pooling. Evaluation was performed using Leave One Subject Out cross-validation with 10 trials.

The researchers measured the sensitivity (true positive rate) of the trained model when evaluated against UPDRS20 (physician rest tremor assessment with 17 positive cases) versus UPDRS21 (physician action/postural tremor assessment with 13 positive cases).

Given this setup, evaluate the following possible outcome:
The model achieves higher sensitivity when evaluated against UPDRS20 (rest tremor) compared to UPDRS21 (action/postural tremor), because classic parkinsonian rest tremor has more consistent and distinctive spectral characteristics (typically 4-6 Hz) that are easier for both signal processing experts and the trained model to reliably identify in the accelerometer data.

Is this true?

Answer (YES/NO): NO